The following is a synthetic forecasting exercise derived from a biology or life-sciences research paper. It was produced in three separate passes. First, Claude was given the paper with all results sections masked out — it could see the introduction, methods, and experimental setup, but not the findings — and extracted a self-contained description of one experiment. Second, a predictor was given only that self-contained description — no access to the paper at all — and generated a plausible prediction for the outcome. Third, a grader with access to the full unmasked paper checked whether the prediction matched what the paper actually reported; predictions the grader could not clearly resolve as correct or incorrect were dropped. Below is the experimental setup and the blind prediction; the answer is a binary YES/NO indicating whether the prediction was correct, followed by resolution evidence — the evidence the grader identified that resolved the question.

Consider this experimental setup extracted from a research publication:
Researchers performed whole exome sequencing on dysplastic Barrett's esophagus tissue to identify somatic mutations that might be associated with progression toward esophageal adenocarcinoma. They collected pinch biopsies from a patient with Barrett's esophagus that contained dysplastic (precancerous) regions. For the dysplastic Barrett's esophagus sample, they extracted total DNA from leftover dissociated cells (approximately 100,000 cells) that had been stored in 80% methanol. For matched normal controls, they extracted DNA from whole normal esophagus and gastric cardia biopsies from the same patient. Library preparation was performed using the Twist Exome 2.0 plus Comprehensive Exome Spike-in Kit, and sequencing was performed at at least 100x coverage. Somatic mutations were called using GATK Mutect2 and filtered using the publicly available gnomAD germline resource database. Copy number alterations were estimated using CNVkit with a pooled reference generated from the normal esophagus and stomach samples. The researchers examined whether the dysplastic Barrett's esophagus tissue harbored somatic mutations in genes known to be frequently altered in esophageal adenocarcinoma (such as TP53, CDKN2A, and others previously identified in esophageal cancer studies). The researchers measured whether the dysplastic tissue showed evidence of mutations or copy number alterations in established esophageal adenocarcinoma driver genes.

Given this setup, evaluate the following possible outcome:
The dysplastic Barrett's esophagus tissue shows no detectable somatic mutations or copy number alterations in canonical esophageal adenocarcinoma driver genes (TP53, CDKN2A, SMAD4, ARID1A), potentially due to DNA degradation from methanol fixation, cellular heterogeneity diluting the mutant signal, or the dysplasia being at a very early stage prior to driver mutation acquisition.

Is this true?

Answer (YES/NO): NO